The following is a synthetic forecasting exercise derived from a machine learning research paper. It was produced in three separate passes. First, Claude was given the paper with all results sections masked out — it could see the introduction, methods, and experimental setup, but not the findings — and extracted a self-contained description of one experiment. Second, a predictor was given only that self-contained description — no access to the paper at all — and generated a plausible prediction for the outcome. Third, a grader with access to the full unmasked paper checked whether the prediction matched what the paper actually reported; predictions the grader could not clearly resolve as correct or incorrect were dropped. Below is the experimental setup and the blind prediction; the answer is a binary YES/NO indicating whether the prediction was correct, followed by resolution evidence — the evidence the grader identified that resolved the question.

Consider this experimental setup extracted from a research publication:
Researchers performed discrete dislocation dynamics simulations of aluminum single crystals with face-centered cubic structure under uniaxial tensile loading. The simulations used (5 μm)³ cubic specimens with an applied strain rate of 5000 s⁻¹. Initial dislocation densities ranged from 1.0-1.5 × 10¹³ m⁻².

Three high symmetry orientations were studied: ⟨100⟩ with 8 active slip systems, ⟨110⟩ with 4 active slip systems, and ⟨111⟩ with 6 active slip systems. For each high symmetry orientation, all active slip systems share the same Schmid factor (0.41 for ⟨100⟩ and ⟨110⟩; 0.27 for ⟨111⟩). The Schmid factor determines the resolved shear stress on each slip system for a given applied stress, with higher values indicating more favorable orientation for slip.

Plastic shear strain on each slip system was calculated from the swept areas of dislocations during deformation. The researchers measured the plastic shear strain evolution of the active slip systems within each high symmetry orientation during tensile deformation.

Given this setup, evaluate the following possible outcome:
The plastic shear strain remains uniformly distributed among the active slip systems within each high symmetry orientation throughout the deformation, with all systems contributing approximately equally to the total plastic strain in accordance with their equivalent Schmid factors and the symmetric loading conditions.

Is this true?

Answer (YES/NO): NO